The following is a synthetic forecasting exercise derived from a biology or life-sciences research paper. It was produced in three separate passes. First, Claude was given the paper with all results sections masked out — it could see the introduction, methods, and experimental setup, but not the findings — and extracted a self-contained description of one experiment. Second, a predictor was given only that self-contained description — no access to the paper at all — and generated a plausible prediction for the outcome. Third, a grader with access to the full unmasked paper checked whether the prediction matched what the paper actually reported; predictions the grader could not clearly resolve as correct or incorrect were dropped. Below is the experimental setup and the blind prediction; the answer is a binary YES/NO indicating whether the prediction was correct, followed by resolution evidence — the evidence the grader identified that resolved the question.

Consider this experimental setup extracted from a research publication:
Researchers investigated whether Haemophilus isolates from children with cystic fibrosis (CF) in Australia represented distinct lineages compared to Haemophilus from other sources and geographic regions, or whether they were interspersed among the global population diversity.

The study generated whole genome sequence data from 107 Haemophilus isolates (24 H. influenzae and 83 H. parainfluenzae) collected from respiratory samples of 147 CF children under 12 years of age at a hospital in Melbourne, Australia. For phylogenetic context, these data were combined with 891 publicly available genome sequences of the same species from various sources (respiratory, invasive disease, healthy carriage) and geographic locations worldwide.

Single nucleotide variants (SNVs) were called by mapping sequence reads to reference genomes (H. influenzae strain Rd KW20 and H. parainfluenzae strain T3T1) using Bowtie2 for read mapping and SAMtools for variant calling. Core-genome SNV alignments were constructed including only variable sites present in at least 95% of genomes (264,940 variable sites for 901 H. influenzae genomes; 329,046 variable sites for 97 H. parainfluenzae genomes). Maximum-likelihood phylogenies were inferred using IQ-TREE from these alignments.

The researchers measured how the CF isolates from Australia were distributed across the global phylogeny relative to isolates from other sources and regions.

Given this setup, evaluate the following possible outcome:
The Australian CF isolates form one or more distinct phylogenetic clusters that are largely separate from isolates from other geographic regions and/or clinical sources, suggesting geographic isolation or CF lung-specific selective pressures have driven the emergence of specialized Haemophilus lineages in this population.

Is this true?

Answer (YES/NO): NO